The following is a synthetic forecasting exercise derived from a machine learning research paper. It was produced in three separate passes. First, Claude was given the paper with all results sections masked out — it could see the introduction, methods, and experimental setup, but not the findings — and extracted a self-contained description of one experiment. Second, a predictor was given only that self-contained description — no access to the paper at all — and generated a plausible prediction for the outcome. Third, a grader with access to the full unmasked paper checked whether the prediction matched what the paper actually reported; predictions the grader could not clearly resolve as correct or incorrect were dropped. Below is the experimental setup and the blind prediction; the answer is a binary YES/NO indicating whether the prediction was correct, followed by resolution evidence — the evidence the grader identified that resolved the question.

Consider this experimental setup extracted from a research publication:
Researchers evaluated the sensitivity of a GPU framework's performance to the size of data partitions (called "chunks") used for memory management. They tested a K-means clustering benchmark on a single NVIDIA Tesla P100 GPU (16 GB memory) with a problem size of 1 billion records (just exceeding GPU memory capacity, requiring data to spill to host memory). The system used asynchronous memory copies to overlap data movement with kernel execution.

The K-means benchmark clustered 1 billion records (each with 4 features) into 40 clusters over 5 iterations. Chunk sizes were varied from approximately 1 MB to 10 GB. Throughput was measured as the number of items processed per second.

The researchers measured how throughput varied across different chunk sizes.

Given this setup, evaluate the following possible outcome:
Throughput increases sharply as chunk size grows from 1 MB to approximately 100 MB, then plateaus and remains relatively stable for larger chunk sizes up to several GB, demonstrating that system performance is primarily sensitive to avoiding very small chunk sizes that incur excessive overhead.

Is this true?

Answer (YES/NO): NO